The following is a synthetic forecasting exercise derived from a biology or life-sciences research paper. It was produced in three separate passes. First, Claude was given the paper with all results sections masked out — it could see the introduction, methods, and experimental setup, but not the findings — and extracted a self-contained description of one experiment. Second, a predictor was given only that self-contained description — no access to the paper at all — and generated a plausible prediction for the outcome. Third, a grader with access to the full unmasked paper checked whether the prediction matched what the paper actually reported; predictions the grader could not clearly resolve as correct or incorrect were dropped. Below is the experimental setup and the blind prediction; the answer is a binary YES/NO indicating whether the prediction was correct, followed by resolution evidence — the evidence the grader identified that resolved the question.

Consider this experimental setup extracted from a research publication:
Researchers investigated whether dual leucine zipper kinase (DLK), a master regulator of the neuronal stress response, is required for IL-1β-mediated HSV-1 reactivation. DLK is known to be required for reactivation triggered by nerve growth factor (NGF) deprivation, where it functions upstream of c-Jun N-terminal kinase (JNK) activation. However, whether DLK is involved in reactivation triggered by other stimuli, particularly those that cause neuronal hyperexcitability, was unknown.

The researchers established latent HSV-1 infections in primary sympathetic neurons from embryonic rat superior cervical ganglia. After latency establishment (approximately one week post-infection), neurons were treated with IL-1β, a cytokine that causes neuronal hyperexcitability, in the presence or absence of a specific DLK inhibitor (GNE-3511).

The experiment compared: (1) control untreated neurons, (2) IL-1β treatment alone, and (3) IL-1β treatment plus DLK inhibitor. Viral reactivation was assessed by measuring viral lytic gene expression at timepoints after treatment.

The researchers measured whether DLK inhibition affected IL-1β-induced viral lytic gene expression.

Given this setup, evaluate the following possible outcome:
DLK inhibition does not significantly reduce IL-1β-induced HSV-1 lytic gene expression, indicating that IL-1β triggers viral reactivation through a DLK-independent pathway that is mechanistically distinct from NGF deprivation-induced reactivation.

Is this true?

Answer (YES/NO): NO